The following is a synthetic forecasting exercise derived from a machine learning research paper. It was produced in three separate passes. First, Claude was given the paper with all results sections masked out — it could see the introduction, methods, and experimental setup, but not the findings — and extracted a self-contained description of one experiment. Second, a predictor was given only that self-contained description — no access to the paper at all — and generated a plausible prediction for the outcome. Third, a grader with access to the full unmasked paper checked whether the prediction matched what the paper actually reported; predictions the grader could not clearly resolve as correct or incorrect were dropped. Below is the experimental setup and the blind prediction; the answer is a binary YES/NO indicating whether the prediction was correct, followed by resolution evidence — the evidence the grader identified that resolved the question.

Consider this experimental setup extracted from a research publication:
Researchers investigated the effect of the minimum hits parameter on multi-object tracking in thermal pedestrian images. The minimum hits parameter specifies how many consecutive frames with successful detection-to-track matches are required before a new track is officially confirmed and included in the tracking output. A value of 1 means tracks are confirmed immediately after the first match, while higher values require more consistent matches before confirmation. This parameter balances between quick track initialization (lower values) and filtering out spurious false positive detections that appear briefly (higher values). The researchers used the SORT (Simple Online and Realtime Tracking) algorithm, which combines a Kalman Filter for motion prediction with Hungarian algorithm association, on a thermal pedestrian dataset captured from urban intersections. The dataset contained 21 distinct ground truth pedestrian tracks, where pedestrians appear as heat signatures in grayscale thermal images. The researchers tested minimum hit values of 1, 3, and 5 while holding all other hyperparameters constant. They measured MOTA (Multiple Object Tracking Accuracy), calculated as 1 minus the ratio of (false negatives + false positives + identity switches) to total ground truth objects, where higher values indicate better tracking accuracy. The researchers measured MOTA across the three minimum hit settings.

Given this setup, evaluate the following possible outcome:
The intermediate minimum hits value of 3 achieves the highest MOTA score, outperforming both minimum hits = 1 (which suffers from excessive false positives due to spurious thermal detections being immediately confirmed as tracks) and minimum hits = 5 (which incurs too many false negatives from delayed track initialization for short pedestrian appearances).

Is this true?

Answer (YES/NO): YES